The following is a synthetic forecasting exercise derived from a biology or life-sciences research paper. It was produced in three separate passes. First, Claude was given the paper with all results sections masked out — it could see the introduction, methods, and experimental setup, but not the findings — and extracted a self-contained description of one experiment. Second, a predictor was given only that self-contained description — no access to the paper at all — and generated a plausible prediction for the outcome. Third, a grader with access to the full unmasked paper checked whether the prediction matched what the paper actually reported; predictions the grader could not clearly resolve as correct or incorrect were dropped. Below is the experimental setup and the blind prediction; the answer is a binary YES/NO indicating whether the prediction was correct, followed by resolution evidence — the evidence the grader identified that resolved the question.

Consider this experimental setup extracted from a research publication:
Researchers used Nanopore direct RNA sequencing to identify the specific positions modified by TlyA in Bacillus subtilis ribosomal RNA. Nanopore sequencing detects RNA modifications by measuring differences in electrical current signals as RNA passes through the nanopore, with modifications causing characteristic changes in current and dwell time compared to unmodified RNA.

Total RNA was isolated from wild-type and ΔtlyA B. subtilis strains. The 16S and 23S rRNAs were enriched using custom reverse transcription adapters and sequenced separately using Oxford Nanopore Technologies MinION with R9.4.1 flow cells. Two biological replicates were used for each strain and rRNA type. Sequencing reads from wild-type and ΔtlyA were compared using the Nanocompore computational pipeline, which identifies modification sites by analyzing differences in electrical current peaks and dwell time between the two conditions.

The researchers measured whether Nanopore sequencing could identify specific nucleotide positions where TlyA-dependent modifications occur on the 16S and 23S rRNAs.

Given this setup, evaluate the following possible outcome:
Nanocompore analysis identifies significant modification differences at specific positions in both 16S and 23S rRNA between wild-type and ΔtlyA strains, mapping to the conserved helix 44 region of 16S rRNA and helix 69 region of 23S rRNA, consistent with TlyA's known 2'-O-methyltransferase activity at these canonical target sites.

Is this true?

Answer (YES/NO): YES